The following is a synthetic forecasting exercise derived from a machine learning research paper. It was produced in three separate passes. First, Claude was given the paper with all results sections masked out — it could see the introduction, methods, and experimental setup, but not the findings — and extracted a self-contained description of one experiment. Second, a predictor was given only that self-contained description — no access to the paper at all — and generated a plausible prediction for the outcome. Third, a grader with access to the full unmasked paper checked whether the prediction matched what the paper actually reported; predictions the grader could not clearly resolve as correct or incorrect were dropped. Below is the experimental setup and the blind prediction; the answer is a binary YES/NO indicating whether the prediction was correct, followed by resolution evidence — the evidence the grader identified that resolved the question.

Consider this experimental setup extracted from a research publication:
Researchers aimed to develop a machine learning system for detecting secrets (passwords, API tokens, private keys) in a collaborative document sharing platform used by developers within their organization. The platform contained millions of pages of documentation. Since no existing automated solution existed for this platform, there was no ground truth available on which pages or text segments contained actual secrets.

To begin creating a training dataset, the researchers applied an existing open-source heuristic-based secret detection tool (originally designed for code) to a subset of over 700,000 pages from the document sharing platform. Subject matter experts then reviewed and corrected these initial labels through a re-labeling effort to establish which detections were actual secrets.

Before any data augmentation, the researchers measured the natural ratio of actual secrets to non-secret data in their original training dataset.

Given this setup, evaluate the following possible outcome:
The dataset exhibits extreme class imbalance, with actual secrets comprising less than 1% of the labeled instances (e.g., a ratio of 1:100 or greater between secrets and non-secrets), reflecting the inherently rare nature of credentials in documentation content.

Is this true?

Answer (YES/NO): YES